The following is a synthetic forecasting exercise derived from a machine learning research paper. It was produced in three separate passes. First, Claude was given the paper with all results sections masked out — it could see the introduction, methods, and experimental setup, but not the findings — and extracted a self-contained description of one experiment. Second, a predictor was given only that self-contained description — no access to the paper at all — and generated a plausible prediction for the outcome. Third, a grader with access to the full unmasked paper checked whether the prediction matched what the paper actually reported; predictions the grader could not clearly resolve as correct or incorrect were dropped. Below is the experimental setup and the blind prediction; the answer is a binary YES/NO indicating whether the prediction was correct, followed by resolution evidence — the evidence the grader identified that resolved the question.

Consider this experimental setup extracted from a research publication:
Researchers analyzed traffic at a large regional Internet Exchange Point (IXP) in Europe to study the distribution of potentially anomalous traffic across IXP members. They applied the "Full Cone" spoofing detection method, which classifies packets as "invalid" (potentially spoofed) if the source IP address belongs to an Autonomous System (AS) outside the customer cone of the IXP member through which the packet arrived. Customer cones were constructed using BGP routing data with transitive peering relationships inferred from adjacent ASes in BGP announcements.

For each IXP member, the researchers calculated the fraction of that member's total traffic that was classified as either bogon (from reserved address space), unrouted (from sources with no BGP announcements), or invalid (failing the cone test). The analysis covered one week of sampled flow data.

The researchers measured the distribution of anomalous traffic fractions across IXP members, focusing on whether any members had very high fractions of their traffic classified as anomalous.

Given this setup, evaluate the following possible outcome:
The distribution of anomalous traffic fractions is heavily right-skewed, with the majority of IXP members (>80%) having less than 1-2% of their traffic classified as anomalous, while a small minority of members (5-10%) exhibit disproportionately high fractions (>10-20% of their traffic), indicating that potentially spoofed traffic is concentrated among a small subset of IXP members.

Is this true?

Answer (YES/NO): NO